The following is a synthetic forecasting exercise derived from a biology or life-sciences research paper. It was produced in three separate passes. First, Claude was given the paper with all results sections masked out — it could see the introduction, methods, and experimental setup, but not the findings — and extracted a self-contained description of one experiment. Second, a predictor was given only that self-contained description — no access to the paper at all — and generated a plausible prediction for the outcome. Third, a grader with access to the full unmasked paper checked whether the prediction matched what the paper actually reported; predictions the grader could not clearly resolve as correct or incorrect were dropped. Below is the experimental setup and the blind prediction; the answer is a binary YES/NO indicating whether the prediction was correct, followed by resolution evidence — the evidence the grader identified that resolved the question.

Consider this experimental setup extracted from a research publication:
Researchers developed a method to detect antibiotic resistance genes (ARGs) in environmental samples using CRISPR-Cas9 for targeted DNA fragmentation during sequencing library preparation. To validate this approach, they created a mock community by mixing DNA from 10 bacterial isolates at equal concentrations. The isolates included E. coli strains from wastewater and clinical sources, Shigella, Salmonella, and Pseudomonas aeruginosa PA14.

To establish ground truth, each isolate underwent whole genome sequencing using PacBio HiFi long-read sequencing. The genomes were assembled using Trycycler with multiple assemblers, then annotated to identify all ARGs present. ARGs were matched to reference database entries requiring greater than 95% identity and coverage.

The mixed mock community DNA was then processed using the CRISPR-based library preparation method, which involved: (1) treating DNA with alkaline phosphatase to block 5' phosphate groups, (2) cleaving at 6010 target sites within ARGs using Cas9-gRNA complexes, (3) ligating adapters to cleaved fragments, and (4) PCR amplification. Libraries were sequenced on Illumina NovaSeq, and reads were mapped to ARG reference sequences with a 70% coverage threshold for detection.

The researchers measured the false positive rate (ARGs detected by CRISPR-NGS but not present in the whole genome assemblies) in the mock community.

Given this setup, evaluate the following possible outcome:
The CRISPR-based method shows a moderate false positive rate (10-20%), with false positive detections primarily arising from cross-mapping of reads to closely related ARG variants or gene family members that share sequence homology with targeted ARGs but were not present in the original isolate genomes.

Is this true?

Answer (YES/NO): NO